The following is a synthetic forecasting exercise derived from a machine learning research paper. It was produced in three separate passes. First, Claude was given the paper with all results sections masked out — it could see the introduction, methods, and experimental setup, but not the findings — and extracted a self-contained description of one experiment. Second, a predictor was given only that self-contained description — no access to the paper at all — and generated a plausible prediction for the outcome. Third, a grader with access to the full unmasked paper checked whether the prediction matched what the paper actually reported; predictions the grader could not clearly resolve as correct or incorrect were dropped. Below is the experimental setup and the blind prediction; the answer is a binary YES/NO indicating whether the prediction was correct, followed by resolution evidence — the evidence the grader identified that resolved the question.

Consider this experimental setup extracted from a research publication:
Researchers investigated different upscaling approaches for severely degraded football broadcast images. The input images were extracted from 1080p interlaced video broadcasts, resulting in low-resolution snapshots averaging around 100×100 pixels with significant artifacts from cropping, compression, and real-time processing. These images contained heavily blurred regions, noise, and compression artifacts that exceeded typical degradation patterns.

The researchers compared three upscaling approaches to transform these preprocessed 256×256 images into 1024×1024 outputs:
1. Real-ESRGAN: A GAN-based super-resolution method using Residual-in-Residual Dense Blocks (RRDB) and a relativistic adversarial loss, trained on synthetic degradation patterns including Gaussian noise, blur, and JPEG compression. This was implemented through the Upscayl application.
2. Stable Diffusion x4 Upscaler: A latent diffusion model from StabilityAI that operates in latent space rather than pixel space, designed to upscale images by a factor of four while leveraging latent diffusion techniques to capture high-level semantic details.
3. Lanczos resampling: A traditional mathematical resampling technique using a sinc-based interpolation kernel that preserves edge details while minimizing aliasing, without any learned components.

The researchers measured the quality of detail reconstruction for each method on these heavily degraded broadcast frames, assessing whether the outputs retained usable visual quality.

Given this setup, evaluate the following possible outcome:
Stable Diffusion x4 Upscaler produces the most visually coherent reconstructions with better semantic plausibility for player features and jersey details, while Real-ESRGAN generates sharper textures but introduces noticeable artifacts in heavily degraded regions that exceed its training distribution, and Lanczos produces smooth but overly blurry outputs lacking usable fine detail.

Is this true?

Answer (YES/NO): NO